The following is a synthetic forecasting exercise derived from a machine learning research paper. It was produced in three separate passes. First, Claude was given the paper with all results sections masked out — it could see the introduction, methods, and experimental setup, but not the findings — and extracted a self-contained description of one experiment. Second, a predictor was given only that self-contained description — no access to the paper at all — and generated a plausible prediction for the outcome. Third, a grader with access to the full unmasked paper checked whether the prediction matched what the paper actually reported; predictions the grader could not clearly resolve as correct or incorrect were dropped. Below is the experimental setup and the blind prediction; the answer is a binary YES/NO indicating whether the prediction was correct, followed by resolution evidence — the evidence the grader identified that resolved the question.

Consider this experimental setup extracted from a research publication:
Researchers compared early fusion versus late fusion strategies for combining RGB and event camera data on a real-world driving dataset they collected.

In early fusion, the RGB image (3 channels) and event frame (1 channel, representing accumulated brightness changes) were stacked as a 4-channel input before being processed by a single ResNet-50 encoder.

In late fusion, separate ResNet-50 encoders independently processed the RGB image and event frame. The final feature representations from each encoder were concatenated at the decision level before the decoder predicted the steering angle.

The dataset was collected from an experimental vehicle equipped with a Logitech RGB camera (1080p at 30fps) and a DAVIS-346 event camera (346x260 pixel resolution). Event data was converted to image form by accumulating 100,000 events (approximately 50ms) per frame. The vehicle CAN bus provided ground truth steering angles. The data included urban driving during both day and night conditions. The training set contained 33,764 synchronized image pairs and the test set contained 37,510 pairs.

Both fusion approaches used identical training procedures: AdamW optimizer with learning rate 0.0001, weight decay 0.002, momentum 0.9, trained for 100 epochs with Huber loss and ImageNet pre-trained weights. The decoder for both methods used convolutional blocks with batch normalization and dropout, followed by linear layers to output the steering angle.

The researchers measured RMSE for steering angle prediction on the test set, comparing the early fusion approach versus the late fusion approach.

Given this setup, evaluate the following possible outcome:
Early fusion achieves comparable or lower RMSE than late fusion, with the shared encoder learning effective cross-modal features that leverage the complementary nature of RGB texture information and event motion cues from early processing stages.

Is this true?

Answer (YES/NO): NO